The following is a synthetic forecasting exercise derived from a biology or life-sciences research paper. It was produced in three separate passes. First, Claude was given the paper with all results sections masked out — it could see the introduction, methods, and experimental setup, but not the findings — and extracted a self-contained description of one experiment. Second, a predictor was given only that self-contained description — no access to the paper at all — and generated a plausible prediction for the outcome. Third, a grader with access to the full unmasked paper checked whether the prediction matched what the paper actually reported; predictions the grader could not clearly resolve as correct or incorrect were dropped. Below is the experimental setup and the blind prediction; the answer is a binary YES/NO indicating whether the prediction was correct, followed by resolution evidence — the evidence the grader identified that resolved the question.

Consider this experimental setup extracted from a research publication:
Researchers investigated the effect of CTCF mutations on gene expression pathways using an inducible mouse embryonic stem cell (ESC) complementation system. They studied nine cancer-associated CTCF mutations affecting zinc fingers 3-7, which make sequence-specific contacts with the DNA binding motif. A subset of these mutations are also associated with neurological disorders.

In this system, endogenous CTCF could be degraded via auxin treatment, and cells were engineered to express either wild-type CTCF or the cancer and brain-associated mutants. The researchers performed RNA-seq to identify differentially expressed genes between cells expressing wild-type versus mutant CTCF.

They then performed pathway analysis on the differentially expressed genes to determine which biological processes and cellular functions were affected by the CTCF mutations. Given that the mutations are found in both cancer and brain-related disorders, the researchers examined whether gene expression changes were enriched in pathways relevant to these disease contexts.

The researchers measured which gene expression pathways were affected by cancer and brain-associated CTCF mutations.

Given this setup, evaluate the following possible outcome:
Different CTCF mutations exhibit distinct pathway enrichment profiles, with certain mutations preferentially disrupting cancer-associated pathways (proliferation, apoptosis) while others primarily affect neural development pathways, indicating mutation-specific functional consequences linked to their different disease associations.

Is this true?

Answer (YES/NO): NO